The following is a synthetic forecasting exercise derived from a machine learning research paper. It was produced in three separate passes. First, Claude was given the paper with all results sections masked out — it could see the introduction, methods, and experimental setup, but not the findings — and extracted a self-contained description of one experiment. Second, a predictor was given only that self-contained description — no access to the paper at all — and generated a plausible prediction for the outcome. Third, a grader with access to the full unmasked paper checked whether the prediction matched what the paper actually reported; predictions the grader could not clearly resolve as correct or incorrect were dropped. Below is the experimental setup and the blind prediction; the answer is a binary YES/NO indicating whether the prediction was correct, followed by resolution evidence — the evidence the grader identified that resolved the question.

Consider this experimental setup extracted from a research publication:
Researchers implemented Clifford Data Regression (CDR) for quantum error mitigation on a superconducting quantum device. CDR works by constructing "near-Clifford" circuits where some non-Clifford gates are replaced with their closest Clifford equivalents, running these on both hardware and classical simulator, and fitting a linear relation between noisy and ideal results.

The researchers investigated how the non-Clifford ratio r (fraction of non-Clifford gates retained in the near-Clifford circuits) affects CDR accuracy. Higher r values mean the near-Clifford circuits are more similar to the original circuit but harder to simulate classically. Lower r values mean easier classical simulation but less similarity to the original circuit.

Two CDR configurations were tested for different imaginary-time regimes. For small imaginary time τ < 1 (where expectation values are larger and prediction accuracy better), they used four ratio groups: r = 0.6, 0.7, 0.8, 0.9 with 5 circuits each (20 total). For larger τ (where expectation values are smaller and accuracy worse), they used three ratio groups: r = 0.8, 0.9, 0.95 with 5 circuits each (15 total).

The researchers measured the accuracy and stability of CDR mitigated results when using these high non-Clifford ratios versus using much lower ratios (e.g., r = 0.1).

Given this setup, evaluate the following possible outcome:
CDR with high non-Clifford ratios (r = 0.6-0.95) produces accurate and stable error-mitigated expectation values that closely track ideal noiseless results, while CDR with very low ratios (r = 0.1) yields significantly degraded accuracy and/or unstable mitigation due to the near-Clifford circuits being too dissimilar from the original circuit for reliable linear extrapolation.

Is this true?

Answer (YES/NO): NO